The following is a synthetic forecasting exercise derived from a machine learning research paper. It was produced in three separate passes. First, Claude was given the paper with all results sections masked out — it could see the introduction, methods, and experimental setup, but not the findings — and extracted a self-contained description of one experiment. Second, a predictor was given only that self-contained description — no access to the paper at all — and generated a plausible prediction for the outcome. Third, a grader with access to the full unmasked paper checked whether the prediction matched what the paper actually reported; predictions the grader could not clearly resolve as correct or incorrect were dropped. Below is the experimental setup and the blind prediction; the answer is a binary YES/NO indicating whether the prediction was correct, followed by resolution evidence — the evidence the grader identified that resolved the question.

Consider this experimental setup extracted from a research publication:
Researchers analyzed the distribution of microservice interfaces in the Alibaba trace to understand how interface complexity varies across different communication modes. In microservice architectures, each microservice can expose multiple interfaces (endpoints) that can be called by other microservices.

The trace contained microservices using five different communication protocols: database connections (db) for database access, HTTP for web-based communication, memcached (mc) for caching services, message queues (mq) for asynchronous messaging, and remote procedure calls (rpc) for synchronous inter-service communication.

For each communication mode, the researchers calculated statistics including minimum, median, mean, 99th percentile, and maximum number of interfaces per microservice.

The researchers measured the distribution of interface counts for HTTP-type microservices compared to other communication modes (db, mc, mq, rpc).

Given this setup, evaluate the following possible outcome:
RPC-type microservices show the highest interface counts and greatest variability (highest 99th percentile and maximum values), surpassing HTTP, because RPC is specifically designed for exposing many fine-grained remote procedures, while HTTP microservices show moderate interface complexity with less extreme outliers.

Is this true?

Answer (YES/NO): NO